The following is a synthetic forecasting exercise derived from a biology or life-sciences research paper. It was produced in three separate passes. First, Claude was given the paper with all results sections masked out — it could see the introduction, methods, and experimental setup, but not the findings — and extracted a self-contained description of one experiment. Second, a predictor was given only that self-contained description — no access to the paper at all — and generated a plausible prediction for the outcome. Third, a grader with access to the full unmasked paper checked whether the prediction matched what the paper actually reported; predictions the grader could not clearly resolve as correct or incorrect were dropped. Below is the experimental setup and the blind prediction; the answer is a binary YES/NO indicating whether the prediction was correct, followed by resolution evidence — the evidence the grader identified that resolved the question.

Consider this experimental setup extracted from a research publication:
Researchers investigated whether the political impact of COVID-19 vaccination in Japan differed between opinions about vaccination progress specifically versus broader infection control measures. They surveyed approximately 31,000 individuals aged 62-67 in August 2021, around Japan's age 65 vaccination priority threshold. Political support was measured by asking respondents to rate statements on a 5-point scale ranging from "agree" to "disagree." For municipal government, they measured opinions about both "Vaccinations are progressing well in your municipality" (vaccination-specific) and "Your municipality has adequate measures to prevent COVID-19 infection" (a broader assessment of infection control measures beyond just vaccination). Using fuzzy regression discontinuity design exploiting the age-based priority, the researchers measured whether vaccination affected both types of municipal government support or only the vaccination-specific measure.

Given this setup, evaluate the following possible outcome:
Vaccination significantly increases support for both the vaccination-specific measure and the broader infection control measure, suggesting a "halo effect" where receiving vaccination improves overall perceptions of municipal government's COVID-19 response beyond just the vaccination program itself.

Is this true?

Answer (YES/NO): YES